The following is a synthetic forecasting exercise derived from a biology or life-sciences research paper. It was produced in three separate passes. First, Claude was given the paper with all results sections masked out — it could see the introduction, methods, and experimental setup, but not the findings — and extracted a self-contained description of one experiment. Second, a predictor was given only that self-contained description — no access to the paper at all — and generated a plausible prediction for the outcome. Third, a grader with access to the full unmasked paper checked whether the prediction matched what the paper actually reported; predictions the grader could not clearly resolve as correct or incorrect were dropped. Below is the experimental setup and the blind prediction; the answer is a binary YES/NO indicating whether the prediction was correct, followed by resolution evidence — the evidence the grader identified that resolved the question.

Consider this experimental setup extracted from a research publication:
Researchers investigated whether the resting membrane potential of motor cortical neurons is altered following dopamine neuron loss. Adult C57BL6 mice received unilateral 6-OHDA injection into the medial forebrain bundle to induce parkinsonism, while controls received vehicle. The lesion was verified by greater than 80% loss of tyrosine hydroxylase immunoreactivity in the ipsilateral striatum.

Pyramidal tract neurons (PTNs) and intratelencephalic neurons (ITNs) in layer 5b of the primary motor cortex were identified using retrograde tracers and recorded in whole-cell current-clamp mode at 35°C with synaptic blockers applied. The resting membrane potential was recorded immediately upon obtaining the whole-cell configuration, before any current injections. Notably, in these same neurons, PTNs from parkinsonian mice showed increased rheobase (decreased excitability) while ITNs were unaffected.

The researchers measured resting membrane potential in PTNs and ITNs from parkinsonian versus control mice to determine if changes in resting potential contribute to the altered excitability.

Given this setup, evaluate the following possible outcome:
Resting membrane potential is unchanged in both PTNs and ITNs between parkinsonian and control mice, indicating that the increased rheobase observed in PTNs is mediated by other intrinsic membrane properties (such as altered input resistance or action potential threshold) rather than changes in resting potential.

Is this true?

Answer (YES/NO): NO